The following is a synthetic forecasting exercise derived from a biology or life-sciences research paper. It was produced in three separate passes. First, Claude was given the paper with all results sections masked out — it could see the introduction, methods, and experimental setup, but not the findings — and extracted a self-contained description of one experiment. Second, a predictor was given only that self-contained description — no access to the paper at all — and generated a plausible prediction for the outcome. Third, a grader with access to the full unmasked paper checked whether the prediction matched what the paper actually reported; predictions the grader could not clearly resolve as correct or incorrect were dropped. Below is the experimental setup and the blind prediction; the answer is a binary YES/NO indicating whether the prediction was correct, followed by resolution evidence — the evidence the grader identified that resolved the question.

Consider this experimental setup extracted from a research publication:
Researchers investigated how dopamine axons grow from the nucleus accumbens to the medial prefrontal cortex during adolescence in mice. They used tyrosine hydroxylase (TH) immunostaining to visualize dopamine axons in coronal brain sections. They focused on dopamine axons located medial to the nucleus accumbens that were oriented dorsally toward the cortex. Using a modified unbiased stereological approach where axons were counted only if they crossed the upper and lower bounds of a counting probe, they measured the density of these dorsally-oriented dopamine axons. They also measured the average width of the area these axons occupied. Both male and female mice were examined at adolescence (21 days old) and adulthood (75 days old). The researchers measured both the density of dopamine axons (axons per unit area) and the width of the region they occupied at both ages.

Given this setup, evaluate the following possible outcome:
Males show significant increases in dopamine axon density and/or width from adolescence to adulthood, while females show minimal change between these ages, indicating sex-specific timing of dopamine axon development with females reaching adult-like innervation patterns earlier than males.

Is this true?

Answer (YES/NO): NO